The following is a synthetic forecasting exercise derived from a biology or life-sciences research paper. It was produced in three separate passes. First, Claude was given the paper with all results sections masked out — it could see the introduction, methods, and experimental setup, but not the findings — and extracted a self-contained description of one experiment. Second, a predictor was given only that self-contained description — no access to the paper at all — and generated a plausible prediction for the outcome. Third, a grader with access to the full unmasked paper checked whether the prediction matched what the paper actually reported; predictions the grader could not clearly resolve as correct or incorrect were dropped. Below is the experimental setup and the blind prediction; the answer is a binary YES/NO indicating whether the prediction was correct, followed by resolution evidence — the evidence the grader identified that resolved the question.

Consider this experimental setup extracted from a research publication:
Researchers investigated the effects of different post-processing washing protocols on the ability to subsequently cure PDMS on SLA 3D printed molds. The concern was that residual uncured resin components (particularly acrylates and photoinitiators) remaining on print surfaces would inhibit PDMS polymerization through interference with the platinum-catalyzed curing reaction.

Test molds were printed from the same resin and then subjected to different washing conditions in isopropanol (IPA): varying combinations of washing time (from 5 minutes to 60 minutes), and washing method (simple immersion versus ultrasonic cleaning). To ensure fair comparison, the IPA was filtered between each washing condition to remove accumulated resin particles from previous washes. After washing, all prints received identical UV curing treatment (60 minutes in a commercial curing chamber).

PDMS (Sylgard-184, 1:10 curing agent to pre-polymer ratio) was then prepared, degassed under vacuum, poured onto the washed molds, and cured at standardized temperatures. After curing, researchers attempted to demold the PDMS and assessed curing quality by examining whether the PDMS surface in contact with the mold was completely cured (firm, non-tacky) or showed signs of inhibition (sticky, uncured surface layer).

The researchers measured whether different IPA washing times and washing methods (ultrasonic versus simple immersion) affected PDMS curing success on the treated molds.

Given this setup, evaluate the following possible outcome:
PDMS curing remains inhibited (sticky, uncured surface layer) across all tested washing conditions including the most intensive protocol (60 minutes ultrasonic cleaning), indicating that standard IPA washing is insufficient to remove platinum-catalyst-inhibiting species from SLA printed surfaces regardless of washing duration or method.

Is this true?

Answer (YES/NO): NO